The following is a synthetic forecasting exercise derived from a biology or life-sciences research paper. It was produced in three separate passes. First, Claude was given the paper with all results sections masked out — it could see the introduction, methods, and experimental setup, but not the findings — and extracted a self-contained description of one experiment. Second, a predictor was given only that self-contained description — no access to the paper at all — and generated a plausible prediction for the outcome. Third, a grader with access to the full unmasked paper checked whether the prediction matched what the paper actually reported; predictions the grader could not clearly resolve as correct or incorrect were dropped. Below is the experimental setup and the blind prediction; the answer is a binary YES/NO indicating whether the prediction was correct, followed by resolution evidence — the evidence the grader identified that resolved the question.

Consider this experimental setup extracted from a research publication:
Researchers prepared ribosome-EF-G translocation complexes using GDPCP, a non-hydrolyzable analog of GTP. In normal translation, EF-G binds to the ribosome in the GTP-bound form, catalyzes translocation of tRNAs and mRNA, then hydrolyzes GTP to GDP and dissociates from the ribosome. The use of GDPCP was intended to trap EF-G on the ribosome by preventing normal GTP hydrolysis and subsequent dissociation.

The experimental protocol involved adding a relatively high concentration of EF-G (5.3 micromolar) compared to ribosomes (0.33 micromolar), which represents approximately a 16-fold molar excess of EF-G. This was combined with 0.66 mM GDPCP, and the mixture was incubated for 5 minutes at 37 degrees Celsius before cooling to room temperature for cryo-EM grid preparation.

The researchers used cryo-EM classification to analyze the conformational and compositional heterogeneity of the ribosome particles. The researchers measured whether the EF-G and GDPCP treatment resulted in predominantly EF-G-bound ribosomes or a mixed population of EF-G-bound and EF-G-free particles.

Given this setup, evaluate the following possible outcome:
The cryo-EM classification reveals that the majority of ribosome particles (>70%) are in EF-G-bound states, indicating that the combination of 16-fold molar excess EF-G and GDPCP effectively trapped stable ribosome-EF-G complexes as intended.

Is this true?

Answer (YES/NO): NO